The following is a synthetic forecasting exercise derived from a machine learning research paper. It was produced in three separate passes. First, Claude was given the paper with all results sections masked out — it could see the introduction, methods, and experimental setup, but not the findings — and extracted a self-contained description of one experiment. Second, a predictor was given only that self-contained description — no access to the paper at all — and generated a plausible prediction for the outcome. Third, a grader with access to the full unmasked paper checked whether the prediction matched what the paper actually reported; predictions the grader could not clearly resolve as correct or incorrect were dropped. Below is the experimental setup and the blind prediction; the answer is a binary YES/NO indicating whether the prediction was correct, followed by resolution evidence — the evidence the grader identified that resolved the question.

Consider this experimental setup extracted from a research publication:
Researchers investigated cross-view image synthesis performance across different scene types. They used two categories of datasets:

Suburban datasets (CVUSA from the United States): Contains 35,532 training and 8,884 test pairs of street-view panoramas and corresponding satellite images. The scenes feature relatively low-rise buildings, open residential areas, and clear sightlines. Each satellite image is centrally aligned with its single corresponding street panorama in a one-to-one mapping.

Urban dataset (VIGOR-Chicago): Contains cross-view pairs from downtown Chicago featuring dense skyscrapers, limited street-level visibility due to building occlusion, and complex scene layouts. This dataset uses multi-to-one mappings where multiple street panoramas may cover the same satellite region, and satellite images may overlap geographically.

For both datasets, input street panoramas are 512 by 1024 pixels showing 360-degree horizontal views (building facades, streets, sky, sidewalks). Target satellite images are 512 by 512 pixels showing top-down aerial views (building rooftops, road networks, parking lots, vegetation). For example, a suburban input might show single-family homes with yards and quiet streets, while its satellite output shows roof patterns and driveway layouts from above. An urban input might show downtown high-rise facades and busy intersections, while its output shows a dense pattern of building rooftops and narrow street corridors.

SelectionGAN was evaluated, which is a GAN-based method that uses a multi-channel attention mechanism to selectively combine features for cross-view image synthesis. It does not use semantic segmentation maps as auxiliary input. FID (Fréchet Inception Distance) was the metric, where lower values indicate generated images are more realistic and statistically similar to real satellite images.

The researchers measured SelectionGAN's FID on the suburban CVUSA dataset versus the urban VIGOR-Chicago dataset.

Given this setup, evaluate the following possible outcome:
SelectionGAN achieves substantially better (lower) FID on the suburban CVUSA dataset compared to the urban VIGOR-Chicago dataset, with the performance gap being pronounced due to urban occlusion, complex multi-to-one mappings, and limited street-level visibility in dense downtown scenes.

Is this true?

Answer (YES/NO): YES